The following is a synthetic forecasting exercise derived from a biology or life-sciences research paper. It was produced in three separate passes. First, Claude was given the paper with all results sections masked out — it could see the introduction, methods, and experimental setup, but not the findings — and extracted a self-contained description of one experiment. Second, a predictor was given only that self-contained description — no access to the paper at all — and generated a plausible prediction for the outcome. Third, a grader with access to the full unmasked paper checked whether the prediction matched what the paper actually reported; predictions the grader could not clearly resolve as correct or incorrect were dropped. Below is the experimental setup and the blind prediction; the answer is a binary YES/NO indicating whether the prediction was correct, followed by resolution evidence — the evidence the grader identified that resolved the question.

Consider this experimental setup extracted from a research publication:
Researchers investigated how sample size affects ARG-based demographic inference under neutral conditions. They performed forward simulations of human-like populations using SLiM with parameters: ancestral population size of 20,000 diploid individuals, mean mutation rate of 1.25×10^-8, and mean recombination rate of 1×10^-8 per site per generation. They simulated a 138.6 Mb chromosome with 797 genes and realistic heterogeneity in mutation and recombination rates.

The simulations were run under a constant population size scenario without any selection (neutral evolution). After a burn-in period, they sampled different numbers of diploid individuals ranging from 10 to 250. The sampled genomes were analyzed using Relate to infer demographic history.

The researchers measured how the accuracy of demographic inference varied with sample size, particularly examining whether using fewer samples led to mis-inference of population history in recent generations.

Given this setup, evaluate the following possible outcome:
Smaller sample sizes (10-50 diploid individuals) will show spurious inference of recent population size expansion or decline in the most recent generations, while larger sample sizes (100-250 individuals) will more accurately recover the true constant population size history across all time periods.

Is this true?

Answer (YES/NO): NO